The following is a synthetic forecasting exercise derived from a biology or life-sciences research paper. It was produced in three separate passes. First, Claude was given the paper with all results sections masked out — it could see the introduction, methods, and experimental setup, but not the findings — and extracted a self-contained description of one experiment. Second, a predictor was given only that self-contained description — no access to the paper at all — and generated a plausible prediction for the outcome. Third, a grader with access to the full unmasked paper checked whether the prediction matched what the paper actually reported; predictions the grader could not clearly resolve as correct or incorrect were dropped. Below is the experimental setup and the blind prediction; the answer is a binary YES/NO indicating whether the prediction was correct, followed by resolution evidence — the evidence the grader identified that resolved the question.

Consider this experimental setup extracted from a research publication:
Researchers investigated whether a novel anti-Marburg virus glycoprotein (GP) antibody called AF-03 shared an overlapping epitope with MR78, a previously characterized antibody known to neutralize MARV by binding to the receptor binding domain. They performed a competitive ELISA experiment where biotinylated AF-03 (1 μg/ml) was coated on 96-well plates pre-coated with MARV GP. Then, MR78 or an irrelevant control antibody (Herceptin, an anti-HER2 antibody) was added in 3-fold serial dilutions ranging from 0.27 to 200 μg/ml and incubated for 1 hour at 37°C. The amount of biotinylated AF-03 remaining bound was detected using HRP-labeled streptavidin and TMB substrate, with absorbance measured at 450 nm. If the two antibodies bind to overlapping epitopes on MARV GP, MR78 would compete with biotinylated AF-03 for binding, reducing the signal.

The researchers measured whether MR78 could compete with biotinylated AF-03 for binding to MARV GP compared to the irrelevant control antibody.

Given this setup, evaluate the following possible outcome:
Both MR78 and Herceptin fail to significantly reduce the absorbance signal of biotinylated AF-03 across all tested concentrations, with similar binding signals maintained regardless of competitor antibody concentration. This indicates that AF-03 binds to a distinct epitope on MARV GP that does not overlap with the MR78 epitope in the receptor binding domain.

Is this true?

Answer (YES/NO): NO